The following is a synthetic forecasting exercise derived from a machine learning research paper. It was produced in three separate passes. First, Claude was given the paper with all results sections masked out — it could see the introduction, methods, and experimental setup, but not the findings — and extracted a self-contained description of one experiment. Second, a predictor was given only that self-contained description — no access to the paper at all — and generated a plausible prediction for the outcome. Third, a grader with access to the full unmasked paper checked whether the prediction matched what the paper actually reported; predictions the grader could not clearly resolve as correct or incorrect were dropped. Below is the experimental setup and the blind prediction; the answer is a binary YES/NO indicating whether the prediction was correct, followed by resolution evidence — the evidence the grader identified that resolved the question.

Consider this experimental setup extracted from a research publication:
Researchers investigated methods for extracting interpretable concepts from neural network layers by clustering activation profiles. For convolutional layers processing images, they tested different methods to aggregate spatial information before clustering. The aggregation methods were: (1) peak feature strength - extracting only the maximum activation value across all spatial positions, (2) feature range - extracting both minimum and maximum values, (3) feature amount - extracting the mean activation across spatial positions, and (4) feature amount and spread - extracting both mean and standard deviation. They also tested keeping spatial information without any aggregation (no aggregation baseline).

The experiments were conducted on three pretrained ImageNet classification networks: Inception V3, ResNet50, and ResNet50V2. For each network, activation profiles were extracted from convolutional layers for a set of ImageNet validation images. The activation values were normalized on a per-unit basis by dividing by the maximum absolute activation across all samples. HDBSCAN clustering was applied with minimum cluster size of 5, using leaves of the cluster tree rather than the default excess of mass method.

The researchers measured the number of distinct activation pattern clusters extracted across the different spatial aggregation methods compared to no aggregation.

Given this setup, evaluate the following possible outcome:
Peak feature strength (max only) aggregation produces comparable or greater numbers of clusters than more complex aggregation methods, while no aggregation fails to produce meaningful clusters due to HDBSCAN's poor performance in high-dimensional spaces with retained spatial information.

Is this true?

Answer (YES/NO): NO